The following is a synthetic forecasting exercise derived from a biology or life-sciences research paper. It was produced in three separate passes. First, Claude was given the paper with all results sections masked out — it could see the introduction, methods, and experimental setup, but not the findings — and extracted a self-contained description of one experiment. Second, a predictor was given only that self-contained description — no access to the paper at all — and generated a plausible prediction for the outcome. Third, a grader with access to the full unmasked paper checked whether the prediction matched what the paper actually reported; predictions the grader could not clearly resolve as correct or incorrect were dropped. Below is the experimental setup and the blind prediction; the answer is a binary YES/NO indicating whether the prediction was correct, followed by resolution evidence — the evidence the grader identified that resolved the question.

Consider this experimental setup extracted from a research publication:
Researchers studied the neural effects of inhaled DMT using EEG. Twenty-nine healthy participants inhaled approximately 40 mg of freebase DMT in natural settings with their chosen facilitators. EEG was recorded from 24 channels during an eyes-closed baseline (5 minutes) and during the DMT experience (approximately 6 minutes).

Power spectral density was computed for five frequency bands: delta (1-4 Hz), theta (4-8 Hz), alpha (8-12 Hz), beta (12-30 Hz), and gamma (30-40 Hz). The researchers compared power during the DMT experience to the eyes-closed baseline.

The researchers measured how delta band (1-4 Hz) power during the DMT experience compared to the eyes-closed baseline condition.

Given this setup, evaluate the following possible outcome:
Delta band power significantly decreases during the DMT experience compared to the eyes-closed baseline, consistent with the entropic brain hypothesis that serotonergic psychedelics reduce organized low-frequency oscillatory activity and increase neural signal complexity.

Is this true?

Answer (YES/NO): NO